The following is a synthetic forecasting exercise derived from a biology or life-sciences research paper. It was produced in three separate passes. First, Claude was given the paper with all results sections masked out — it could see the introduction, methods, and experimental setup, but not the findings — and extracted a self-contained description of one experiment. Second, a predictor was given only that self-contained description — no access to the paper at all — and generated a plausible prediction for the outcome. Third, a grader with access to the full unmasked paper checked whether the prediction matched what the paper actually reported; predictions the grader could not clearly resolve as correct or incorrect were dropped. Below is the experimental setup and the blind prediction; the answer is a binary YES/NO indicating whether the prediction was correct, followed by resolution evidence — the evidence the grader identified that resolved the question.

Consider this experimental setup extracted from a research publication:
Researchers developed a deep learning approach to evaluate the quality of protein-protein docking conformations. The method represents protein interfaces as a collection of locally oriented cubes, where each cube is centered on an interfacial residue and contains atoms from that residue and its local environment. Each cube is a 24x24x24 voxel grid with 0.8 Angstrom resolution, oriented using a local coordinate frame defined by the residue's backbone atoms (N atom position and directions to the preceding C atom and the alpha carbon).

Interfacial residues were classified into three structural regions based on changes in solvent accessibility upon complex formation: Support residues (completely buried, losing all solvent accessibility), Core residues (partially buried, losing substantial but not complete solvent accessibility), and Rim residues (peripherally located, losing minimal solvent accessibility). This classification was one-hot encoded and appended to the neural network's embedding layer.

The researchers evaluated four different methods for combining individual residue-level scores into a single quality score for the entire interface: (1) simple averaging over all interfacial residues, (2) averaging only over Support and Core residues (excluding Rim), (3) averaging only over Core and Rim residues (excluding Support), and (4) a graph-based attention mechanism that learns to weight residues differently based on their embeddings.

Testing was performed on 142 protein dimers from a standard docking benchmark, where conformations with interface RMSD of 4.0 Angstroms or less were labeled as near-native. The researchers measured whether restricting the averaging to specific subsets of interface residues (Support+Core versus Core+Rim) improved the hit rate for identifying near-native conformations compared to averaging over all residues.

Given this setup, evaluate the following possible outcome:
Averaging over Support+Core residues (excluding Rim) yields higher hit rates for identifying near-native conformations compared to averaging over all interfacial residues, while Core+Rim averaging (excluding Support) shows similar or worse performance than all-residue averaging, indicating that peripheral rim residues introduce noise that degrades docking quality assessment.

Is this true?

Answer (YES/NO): NO